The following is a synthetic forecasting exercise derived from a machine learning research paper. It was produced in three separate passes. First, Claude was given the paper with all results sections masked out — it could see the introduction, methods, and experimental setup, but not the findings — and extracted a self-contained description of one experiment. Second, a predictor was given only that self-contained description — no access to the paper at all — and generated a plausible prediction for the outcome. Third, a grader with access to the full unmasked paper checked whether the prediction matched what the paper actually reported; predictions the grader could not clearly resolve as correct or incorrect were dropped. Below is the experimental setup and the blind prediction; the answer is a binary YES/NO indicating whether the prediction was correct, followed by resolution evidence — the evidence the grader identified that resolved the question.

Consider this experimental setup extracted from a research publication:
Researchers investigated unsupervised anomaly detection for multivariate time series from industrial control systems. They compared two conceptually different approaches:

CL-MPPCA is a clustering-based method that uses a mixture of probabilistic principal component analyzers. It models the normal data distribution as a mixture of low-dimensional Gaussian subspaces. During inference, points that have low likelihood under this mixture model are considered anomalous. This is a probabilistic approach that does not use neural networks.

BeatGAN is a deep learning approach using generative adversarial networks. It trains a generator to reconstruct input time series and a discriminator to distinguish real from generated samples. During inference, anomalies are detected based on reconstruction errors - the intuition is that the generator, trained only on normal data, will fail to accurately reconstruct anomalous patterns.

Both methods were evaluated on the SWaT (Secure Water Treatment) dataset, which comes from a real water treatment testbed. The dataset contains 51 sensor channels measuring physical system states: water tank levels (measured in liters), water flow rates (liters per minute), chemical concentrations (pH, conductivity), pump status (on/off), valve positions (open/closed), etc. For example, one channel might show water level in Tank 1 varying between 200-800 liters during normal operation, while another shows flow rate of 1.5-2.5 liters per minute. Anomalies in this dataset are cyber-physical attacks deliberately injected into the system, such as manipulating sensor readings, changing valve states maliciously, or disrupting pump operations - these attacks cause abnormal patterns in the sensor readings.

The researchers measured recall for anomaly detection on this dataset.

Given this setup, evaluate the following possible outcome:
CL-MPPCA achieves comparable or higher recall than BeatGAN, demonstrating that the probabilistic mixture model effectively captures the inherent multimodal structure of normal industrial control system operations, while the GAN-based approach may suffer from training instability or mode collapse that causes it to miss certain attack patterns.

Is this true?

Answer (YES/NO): NO